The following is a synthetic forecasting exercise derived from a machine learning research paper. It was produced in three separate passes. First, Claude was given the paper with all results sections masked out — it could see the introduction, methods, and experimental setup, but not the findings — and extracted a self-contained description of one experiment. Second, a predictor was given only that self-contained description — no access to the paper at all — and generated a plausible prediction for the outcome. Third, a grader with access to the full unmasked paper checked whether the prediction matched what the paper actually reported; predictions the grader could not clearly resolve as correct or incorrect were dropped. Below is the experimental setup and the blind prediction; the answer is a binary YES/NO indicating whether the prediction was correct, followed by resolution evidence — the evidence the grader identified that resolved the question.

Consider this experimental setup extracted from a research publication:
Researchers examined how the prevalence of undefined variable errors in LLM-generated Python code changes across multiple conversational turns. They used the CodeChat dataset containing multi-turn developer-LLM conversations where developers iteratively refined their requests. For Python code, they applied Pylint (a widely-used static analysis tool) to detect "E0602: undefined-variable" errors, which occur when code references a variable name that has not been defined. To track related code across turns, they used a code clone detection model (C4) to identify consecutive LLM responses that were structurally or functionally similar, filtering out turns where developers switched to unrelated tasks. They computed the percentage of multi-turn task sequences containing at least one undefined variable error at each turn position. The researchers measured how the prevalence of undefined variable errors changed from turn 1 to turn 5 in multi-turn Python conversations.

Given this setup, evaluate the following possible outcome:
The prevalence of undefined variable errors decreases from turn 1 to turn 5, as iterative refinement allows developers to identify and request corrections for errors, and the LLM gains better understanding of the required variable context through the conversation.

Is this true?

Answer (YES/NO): NO